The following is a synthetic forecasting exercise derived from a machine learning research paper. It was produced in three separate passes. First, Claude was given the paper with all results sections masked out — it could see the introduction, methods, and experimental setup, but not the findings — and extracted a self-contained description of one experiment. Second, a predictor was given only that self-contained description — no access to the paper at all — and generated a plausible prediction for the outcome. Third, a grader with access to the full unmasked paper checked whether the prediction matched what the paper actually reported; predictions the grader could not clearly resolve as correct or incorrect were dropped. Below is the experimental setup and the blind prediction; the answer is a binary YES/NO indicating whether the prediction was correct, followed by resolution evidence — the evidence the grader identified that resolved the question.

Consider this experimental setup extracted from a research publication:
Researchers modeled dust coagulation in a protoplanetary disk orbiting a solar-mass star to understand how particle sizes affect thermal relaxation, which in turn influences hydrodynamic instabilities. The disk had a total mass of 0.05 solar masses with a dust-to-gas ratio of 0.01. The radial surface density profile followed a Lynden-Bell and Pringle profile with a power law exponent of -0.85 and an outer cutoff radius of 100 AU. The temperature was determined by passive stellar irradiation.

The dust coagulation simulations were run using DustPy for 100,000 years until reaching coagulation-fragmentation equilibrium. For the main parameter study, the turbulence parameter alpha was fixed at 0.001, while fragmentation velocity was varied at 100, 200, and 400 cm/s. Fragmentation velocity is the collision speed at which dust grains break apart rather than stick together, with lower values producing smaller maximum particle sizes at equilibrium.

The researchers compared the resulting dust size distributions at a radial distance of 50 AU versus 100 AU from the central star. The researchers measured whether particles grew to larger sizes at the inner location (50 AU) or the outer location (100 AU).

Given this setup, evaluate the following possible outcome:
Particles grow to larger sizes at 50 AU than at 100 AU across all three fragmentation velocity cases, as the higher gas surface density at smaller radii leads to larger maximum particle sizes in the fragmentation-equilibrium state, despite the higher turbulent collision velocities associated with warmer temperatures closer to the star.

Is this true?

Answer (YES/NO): YES